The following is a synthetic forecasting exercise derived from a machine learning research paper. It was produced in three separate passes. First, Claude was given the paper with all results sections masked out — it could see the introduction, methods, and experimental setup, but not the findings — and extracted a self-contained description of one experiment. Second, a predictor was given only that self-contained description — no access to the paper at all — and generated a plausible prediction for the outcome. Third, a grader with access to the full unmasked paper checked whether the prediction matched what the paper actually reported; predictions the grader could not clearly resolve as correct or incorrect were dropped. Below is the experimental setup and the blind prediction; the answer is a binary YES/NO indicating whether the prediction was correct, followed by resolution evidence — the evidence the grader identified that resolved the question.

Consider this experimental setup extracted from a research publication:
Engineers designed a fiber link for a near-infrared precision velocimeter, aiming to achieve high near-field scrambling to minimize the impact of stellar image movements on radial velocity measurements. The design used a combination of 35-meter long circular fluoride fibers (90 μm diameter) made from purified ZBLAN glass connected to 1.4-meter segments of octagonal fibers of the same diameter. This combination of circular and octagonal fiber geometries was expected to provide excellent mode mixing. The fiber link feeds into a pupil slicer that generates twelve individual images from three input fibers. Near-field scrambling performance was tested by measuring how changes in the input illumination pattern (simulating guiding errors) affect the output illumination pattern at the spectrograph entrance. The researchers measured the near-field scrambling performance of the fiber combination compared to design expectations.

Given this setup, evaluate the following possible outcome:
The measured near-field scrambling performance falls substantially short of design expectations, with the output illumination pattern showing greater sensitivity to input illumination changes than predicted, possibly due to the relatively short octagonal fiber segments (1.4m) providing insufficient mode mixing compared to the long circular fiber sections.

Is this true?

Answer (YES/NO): NO